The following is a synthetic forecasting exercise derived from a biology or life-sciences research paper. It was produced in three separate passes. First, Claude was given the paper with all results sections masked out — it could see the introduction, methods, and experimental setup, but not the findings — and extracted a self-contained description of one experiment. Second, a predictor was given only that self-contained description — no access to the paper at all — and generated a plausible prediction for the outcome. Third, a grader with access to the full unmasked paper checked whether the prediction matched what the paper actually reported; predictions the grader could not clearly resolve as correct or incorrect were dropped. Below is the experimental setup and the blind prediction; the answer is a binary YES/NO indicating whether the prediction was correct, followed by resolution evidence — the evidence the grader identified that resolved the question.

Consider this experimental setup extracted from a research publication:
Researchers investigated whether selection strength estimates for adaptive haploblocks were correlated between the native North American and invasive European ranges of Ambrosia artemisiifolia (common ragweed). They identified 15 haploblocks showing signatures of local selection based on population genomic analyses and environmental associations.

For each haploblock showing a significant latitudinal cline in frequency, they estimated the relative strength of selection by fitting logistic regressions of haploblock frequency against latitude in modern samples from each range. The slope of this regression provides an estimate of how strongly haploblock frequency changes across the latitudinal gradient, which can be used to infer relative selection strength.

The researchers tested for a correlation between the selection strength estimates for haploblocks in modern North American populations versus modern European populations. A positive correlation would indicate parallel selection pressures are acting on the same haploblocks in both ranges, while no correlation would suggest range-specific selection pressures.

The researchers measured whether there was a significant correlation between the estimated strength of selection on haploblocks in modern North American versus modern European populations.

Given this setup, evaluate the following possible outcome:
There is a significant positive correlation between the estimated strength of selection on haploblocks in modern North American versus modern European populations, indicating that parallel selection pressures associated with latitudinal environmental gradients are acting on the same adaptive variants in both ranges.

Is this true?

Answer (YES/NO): YES